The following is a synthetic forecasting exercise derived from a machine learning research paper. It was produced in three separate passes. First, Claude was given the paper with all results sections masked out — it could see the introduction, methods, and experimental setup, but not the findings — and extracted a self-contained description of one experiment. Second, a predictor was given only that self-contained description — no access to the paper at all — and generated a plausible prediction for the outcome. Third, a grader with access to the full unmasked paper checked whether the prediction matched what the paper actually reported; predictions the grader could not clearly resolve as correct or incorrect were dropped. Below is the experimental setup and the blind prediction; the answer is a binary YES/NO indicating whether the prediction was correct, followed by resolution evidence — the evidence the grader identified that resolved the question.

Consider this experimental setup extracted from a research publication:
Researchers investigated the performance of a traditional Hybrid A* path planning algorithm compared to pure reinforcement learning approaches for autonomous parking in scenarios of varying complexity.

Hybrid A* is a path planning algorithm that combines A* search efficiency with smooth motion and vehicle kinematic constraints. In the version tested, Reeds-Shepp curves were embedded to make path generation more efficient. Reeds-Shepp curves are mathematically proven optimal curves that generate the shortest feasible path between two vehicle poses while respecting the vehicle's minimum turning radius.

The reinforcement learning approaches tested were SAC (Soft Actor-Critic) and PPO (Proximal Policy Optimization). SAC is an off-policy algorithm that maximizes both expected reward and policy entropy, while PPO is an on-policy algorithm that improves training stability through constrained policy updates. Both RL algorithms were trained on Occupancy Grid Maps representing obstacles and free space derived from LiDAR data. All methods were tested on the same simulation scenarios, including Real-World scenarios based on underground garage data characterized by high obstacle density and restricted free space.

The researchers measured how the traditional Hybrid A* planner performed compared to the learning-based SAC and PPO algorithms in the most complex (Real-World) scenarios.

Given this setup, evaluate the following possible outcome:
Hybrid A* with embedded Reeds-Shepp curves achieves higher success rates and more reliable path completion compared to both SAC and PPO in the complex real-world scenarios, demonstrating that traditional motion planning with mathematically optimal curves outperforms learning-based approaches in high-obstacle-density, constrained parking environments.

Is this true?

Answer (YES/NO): YES